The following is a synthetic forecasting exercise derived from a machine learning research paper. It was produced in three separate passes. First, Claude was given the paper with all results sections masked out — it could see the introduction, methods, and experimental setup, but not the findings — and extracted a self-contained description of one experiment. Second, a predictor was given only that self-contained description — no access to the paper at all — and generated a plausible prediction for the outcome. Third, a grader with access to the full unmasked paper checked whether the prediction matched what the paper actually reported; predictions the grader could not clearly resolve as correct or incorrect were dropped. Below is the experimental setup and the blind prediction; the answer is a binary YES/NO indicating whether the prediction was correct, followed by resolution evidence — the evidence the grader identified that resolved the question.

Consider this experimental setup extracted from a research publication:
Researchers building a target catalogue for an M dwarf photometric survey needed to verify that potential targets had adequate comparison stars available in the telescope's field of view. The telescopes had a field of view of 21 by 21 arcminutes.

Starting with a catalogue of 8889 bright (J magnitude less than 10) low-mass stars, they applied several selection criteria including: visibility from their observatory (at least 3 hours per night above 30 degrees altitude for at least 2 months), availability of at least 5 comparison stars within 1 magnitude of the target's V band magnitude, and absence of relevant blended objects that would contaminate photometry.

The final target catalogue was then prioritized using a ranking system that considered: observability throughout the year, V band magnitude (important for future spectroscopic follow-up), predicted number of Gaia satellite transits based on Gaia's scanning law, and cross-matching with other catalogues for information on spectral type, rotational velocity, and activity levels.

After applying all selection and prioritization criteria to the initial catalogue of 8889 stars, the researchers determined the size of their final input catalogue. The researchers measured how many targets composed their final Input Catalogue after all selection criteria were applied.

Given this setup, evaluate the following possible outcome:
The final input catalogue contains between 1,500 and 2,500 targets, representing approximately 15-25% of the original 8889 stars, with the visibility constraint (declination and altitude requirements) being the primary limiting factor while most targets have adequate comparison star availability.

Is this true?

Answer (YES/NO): NO